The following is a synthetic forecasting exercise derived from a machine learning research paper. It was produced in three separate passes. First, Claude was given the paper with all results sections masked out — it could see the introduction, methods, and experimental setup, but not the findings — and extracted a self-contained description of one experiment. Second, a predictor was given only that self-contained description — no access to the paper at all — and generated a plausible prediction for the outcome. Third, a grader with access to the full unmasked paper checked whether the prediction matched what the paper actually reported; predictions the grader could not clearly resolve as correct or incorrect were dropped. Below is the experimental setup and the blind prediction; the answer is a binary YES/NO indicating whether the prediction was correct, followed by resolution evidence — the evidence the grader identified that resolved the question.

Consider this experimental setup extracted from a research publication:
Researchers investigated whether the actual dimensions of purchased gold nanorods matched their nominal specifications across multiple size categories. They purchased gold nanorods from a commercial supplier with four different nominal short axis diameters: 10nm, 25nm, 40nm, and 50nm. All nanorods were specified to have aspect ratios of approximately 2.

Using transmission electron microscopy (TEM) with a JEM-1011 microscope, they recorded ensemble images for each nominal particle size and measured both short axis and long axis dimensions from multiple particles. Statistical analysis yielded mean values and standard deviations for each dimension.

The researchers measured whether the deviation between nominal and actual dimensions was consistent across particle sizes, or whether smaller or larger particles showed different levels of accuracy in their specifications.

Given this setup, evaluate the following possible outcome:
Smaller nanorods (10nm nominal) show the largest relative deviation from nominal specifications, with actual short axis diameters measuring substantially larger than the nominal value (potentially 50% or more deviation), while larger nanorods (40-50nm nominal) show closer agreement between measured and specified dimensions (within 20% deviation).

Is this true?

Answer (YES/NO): NO